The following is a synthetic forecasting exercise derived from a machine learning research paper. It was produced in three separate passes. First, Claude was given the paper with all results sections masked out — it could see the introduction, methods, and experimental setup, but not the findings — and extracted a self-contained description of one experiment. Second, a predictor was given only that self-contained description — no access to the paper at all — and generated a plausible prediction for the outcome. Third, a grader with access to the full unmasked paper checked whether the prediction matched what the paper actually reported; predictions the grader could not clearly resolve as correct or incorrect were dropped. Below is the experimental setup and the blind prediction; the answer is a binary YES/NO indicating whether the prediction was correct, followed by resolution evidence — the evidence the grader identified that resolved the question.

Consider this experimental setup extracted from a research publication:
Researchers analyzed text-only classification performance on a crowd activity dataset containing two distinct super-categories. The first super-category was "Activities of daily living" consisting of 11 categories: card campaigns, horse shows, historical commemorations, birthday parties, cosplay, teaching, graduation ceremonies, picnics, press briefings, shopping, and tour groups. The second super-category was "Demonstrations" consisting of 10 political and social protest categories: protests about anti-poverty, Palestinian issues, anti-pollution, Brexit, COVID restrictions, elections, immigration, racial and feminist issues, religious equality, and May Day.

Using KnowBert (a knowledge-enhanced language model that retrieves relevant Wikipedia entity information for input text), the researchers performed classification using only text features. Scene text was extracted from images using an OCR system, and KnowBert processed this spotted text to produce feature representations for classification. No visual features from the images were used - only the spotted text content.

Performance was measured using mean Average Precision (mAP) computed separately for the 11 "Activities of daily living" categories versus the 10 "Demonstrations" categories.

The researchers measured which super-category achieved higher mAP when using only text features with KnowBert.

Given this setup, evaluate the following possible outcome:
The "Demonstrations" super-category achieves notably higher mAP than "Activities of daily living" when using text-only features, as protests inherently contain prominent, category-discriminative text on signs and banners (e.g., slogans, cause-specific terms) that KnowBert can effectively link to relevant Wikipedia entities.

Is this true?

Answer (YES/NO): YES